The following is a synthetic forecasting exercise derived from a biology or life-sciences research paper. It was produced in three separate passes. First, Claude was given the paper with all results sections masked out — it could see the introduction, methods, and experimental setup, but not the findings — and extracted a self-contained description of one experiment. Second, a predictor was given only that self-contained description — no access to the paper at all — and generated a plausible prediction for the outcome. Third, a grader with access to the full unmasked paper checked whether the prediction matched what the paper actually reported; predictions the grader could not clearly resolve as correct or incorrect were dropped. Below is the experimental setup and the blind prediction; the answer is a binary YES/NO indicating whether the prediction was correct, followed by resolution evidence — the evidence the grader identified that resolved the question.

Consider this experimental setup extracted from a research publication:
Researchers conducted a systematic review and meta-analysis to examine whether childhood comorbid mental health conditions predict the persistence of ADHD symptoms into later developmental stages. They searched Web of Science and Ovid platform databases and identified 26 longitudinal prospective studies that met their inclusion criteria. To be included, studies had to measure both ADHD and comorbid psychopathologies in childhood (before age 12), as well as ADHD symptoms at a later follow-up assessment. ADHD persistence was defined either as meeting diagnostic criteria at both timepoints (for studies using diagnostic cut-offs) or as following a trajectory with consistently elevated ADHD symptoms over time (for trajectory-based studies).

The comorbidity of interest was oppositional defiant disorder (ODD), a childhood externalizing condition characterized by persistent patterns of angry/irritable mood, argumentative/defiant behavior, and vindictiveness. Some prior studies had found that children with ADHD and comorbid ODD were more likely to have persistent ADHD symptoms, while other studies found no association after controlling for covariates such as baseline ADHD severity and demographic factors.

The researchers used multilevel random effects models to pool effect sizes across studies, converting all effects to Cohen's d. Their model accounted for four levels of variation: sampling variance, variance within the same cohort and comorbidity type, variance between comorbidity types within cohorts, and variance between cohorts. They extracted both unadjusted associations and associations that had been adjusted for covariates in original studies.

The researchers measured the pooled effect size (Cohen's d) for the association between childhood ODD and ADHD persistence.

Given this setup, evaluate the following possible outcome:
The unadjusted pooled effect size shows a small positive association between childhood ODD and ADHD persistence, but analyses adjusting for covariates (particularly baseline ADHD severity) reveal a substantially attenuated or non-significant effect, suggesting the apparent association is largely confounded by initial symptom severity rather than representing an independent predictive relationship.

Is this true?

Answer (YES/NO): NO